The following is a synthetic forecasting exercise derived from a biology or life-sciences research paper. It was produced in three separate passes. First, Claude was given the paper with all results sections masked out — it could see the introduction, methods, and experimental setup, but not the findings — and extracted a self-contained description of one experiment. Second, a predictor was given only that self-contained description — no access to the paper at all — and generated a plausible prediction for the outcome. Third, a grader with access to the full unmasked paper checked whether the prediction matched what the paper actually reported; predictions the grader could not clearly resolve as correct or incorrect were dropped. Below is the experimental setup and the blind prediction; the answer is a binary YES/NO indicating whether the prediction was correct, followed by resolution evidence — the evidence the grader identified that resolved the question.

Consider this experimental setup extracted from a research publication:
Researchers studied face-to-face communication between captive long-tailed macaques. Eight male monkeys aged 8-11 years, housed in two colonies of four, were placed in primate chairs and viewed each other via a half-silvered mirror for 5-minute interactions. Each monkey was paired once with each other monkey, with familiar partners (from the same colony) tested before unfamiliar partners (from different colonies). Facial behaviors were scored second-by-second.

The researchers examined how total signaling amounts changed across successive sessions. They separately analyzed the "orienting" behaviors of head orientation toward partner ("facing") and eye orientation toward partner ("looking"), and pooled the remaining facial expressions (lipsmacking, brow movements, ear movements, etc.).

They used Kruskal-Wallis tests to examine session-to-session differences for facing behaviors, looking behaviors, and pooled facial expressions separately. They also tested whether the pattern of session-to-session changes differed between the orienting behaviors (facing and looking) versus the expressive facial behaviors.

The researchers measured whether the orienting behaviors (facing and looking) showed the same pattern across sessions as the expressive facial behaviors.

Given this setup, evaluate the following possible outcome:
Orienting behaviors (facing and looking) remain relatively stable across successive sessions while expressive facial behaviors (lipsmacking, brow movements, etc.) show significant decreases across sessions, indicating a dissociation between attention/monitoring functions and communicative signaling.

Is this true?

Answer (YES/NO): NO